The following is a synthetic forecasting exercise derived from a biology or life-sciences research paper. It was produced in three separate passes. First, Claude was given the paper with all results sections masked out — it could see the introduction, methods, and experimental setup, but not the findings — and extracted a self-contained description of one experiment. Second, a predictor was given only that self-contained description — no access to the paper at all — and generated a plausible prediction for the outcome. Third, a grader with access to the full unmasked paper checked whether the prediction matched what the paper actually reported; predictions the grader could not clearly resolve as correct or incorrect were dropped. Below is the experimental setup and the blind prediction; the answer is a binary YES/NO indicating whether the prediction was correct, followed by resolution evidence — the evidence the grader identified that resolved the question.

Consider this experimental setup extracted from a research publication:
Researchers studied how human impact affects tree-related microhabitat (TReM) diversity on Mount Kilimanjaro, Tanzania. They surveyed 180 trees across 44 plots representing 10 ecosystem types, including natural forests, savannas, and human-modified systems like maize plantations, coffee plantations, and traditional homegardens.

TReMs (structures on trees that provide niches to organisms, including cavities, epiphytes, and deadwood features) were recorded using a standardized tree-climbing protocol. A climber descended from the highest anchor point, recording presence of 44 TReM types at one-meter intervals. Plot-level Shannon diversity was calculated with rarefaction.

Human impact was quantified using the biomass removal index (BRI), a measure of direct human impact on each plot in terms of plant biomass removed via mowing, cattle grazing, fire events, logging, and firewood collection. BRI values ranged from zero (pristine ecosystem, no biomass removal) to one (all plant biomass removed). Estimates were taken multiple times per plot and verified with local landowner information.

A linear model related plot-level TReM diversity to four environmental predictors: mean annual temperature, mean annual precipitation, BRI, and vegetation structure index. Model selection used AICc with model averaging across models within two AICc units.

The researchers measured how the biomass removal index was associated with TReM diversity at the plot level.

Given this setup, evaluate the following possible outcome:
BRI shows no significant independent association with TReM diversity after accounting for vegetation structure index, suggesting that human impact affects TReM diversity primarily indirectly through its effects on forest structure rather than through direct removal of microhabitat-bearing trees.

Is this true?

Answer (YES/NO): NO